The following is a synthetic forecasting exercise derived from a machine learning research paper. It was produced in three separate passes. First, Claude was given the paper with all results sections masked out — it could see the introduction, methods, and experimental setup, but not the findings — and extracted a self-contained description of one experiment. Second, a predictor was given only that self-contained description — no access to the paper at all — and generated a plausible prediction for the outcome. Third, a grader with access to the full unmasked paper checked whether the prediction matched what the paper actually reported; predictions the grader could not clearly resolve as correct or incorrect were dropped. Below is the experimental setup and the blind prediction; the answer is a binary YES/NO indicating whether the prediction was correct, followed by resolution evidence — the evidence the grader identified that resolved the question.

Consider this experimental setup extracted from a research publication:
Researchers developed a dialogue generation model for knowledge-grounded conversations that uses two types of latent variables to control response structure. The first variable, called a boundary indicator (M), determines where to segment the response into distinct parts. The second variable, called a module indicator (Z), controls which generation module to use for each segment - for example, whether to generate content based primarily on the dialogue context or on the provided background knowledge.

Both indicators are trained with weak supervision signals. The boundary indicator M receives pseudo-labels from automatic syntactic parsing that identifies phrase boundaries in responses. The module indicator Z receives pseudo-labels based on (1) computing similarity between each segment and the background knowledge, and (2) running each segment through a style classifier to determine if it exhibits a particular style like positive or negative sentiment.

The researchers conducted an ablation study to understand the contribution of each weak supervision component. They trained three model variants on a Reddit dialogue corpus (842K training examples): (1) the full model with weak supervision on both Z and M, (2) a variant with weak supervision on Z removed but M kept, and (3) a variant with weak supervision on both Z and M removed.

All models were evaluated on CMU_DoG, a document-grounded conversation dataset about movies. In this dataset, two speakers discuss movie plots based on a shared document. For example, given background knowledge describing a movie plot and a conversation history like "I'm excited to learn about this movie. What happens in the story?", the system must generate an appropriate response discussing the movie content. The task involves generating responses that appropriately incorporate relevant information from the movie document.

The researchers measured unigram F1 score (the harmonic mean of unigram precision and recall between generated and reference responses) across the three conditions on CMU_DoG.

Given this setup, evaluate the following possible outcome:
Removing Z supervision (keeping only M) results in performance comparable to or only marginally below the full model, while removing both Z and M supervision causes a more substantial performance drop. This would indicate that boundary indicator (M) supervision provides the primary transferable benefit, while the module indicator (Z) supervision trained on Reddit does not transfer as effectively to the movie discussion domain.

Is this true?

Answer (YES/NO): NO